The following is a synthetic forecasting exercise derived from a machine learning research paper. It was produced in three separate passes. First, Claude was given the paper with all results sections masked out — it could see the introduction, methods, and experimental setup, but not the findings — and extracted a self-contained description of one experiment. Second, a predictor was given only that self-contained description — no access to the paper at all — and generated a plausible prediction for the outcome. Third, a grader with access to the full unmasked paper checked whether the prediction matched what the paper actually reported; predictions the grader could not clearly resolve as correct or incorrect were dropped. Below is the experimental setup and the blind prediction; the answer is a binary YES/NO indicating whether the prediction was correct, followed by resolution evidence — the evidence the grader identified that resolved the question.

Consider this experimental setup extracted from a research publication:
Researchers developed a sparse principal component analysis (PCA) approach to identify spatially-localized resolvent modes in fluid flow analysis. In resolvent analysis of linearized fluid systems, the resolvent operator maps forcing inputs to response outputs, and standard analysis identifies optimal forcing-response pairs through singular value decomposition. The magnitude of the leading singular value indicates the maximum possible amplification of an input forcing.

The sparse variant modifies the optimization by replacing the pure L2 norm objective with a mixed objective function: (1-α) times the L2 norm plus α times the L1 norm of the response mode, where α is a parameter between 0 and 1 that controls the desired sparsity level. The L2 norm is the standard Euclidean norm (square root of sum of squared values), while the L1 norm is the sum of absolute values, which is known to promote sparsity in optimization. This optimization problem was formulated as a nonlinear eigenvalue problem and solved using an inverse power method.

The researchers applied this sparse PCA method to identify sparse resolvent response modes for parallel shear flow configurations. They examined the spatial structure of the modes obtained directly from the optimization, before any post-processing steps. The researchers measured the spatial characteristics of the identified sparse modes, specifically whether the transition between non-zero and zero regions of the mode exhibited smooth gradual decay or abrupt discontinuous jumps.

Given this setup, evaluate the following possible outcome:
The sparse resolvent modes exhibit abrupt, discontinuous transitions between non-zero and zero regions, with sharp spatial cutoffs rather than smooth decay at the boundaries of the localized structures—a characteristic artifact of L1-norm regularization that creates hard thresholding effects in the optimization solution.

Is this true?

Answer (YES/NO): YES